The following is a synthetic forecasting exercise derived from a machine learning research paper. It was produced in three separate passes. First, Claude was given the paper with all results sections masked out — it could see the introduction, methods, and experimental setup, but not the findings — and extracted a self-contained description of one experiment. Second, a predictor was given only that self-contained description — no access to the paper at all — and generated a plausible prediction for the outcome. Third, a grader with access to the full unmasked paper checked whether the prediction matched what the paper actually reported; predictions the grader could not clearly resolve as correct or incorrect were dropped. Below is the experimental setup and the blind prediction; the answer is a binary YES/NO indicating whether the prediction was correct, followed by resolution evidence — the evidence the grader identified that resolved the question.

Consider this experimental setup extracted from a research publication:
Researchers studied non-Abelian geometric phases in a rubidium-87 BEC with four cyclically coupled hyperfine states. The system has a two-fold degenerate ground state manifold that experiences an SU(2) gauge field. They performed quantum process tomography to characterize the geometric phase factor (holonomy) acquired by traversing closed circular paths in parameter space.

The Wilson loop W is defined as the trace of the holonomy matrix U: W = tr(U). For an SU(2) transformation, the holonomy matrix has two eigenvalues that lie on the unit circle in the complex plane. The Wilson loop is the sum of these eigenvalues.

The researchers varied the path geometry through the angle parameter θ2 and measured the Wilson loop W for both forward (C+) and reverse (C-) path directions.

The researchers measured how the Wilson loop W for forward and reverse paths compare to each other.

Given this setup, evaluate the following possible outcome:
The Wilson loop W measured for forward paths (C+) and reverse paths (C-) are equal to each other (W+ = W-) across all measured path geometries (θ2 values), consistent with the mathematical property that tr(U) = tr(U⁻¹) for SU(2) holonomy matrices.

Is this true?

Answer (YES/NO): YES